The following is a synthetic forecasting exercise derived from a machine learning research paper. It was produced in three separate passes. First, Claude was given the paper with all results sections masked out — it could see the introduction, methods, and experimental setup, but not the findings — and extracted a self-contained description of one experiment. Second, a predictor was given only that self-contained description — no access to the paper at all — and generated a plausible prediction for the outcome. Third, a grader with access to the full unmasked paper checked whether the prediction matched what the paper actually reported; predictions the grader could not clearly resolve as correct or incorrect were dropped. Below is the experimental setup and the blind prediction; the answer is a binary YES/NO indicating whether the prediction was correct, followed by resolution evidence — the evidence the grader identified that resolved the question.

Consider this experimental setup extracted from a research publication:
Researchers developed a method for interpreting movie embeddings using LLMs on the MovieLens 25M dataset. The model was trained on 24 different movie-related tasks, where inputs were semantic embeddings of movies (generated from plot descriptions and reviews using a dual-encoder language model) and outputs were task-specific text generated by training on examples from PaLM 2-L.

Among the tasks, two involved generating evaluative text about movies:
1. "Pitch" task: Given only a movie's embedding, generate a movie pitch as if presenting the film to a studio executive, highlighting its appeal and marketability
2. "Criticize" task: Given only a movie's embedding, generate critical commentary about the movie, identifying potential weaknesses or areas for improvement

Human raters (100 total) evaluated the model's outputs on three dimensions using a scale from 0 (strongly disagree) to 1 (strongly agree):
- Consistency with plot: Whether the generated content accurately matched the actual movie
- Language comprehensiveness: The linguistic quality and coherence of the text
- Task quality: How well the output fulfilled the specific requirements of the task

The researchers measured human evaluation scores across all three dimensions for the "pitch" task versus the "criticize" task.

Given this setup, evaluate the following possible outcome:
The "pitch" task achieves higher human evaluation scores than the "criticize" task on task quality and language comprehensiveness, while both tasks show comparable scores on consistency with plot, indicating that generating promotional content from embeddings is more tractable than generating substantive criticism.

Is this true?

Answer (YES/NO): NO